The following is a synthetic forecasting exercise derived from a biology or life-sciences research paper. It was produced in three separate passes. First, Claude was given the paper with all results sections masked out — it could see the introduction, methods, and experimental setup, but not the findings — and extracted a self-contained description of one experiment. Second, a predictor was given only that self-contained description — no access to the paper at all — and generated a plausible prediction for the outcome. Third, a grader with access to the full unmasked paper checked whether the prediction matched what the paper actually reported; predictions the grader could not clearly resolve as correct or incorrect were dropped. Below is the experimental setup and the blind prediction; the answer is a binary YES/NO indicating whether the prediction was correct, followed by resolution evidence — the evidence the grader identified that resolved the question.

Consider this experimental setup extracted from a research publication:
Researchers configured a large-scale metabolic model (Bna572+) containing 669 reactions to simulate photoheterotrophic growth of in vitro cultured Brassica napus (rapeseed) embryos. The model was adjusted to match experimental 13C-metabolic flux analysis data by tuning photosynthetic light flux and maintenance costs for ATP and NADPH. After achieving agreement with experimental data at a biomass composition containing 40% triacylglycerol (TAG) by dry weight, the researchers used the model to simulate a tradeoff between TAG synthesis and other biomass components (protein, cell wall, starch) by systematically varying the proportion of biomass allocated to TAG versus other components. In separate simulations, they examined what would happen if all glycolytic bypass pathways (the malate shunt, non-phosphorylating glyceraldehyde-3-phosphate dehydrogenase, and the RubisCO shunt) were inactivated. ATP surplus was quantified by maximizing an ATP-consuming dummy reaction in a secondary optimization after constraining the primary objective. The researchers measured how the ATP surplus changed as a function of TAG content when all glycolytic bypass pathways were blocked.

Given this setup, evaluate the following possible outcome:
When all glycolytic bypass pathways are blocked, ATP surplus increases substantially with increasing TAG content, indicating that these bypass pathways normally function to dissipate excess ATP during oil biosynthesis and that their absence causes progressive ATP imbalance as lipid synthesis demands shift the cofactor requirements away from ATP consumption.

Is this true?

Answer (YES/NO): NO